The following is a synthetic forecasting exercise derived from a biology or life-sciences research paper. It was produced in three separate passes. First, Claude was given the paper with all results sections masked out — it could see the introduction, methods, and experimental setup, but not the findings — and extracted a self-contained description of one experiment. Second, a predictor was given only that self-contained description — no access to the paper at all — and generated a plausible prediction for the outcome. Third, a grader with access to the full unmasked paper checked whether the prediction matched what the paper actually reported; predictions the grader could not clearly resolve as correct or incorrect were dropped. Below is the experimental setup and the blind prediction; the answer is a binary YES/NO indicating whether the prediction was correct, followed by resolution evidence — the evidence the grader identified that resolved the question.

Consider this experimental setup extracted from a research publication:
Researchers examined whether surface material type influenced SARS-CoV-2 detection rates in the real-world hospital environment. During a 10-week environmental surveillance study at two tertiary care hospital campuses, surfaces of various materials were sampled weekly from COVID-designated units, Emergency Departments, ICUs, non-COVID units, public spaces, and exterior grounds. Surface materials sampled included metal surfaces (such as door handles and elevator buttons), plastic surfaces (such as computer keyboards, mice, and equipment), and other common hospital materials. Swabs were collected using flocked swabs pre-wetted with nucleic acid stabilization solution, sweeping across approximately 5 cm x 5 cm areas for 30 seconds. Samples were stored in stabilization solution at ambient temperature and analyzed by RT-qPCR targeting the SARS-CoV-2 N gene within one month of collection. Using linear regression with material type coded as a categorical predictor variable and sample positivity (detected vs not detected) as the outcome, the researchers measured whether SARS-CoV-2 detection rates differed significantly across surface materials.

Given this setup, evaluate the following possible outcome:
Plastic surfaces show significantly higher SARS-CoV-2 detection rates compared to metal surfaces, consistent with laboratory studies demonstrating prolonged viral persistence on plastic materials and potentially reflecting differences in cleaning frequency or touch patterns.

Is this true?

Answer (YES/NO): NO